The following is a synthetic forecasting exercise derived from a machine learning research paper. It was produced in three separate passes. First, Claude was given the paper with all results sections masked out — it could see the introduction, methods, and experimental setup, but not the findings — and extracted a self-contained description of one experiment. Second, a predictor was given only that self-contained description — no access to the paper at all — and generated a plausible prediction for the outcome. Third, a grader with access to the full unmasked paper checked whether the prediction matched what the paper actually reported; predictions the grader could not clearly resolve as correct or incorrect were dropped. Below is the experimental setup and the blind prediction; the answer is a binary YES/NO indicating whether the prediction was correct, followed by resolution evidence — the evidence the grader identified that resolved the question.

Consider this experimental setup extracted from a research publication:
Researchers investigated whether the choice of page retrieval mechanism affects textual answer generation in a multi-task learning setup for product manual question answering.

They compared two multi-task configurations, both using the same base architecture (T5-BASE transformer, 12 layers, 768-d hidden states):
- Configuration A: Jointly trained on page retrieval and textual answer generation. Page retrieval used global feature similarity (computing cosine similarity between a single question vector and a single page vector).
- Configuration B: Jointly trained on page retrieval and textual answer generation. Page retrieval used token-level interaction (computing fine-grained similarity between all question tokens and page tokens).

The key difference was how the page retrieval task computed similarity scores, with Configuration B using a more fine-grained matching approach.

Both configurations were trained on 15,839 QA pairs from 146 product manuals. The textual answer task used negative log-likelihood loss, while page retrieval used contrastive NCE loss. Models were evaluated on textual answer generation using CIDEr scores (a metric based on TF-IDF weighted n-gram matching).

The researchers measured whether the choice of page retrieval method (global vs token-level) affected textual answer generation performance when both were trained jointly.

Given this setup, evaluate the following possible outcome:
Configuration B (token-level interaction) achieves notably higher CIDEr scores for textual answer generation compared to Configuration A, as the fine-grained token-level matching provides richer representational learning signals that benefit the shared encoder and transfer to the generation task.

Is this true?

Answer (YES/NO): YES